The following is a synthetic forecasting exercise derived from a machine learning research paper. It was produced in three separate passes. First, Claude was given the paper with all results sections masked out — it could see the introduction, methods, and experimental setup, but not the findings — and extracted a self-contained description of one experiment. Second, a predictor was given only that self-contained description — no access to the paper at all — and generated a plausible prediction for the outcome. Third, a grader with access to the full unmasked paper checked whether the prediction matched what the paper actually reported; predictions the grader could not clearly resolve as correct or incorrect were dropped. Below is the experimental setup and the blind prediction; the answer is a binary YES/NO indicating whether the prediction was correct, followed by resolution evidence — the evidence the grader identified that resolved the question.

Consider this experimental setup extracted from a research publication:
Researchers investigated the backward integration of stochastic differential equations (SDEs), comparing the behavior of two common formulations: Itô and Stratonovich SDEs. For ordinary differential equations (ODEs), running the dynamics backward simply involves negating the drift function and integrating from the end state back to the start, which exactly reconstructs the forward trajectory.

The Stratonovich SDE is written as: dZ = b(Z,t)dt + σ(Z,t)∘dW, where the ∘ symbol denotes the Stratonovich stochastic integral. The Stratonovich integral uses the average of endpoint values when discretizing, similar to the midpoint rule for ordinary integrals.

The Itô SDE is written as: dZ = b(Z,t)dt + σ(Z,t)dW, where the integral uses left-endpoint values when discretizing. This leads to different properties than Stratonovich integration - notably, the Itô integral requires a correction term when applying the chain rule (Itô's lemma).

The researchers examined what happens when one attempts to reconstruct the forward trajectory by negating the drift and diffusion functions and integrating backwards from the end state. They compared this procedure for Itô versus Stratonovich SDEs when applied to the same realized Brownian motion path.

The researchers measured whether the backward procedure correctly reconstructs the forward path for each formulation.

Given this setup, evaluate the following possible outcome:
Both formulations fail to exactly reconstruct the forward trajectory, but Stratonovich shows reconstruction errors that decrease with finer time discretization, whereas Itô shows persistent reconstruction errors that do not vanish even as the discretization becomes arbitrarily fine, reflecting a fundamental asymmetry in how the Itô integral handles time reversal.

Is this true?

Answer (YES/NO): NO